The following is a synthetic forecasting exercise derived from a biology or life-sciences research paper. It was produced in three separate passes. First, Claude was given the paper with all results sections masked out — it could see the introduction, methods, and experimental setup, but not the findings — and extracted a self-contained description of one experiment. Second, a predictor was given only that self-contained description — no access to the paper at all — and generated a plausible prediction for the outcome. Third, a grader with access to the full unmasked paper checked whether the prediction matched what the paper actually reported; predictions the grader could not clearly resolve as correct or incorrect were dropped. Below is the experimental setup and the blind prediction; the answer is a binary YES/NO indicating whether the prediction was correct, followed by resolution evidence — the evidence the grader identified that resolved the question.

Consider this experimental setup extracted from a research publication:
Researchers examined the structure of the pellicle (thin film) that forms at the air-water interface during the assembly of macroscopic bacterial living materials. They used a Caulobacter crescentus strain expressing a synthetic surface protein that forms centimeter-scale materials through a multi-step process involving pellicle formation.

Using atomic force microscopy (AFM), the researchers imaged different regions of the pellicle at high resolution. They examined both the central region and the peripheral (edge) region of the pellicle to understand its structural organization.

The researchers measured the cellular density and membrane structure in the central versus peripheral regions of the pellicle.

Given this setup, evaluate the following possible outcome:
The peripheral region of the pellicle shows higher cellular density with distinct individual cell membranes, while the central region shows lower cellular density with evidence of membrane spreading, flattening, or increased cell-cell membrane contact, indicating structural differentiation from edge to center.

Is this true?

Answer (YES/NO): NO